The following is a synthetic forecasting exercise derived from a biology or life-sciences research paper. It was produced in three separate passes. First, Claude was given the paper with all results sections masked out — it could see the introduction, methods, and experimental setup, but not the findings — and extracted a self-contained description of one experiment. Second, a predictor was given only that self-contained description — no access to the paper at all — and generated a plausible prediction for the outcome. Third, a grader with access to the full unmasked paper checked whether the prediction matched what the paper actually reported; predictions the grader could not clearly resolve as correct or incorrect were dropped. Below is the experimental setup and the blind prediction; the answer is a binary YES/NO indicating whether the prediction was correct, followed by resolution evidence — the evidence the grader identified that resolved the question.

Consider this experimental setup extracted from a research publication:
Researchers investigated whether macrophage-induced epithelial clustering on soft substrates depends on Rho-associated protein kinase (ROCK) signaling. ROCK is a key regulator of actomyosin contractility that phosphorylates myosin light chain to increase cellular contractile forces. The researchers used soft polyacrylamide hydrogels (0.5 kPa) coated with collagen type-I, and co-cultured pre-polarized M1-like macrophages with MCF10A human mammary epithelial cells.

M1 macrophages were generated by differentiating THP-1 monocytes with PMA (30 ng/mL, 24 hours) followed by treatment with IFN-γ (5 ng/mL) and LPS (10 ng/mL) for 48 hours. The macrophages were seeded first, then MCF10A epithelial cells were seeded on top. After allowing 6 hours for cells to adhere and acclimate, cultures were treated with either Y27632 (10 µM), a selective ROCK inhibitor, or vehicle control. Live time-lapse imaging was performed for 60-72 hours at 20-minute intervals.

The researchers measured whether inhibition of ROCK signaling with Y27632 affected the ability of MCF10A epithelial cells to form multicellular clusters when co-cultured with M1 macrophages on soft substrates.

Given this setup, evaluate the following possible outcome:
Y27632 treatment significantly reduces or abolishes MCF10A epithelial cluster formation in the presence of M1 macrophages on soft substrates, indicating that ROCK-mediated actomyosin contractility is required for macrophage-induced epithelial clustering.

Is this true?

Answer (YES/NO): YES